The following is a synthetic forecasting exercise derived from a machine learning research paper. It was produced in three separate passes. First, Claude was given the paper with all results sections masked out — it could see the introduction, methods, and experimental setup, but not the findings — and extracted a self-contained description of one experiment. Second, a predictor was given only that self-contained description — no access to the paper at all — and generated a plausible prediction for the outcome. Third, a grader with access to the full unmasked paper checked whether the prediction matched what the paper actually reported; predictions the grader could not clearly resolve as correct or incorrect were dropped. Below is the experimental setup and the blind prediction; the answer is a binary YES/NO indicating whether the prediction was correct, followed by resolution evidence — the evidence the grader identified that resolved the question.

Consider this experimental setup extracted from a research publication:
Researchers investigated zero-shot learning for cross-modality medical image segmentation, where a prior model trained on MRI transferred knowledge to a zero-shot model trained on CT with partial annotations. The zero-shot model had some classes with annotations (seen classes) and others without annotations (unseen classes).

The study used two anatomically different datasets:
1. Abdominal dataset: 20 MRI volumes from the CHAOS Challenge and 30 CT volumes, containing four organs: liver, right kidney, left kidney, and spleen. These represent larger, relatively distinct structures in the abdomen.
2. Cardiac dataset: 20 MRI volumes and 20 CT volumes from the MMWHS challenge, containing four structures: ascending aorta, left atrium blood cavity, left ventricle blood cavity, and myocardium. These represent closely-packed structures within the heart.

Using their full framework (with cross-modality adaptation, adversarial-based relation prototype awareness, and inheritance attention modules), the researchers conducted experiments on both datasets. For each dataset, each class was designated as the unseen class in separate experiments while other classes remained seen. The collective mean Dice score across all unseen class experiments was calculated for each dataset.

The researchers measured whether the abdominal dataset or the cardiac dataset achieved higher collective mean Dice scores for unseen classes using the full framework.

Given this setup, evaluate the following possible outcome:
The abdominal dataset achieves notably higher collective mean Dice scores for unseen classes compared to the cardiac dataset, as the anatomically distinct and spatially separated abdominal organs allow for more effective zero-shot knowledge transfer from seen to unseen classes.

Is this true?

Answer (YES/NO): YES